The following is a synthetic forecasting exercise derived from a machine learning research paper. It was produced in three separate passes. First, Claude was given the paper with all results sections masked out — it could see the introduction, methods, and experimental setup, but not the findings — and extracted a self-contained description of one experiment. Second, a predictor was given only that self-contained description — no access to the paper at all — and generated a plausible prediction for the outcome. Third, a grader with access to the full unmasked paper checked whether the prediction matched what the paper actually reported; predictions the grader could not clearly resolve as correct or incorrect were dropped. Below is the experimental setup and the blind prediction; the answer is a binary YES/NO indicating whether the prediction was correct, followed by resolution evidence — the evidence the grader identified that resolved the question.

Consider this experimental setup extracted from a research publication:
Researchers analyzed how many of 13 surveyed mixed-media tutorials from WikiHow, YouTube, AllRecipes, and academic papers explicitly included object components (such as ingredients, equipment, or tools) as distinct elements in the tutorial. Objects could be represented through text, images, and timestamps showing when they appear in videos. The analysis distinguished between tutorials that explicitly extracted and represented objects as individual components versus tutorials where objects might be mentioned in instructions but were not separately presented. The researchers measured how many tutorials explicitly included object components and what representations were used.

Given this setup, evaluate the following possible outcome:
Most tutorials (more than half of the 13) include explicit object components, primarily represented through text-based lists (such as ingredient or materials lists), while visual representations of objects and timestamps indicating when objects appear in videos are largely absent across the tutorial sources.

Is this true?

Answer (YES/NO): YES